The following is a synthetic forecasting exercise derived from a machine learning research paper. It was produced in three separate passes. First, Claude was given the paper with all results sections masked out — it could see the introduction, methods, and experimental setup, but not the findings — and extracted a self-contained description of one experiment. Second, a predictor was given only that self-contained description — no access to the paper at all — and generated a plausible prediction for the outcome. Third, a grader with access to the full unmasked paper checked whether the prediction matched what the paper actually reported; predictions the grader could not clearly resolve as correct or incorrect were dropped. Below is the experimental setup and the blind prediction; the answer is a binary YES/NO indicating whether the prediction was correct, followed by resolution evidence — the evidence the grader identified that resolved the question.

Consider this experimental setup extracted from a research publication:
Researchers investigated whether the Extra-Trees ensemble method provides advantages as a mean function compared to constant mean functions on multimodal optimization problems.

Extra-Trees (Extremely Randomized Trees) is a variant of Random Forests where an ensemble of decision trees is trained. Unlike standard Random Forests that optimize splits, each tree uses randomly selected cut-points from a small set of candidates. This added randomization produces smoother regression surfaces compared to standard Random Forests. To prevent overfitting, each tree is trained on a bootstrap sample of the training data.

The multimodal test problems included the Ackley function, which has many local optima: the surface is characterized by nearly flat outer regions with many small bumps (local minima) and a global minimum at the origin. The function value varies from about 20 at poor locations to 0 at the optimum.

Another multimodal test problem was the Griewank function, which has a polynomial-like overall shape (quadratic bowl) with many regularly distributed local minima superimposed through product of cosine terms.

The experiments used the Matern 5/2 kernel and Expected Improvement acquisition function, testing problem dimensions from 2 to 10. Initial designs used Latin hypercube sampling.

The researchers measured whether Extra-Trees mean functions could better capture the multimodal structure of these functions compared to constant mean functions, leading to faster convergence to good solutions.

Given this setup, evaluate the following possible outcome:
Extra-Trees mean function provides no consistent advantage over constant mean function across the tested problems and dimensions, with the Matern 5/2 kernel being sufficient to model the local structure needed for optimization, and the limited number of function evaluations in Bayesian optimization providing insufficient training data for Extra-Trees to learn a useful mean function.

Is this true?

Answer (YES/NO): YES